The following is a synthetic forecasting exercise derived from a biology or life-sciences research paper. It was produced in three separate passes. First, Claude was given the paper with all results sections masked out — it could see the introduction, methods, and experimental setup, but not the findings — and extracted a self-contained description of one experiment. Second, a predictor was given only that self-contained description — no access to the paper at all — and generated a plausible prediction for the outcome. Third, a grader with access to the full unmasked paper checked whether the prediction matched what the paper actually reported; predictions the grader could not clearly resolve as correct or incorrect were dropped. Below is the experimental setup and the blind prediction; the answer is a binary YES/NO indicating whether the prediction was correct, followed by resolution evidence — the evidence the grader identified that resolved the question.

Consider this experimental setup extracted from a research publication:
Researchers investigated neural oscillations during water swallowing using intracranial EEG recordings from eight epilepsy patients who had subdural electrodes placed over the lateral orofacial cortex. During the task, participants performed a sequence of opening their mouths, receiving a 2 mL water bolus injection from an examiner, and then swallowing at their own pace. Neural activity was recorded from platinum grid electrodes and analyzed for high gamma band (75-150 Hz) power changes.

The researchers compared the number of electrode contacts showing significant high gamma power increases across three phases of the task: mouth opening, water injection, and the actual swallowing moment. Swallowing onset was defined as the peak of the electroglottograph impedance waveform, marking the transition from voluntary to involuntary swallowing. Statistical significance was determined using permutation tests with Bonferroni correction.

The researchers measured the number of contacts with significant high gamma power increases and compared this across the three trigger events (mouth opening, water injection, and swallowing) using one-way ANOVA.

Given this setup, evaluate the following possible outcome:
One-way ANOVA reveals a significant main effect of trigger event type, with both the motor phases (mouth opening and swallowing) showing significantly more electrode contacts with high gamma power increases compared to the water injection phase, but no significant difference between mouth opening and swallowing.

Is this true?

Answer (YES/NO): NO